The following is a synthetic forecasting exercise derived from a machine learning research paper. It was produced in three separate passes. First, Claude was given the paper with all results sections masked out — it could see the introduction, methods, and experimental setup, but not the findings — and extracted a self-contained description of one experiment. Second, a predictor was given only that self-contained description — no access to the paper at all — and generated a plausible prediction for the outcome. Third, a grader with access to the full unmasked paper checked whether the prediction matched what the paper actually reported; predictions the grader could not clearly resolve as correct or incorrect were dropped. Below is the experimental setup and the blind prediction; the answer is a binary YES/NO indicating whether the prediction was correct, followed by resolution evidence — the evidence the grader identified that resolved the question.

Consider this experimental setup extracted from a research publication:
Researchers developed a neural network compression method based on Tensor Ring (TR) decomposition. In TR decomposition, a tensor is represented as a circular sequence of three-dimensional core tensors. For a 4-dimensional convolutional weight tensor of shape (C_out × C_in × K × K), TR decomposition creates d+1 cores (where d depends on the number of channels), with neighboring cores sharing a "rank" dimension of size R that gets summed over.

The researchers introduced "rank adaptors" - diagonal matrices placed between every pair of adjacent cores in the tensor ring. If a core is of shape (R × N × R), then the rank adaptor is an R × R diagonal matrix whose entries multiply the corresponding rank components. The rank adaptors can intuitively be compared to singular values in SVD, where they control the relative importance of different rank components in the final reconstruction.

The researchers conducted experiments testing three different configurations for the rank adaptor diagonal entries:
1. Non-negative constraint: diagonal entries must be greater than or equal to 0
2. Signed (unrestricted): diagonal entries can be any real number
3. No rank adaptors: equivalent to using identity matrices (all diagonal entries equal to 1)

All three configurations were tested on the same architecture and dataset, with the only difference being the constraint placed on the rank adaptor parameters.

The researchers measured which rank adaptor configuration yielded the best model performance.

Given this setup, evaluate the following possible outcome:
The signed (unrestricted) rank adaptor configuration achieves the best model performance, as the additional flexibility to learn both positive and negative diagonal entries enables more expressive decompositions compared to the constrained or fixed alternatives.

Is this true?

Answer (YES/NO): NO